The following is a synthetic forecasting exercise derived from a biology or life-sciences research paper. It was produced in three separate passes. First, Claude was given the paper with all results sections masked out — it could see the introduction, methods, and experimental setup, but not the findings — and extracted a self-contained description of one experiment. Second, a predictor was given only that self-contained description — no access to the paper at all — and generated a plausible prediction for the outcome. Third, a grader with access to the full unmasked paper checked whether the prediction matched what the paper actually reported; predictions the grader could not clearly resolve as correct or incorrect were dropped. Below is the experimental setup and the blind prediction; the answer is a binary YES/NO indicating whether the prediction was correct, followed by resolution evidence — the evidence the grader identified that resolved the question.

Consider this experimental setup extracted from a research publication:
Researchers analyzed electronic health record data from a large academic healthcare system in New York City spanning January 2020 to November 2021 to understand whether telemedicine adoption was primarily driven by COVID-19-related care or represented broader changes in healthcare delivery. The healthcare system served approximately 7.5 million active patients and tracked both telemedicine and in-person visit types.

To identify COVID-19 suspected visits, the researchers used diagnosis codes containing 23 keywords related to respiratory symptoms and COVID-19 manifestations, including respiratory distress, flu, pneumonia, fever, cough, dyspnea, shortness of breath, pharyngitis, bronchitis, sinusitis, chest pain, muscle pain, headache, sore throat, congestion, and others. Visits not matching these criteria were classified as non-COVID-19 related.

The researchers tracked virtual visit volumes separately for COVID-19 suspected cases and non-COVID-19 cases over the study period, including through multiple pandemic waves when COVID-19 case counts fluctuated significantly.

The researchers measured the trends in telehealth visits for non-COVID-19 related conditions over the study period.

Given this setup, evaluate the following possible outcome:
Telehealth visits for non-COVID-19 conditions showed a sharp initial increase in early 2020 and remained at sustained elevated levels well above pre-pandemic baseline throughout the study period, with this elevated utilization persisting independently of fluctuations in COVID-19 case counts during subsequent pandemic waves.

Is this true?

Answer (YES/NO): YES